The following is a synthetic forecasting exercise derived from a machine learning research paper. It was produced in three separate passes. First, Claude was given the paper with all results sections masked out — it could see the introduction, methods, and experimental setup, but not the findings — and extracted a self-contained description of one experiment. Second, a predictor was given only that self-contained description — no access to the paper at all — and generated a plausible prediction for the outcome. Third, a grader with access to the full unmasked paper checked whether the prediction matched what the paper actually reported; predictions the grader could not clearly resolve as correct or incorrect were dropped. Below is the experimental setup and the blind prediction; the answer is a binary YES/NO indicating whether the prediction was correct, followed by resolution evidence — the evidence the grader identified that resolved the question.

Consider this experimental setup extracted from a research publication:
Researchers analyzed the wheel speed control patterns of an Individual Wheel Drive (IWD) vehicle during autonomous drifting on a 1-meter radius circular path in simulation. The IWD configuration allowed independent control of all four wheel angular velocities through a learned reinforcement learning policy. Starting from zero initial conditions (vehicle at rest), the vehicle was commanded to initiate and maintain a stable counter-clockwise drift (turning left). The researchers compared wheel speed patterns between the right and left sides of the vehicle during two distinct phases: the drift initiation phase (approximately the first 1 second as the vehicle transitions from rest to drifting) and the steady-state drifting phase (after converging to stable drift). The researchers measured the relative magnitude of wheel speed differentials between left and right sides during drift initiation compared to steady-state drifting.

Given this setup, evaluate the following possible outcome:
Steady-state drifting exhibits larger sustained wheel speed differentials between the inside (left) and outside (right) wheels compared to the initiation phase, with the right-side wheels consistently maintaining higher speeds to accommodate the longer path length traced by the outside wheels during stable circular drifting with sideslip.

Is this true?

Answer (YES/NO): NO